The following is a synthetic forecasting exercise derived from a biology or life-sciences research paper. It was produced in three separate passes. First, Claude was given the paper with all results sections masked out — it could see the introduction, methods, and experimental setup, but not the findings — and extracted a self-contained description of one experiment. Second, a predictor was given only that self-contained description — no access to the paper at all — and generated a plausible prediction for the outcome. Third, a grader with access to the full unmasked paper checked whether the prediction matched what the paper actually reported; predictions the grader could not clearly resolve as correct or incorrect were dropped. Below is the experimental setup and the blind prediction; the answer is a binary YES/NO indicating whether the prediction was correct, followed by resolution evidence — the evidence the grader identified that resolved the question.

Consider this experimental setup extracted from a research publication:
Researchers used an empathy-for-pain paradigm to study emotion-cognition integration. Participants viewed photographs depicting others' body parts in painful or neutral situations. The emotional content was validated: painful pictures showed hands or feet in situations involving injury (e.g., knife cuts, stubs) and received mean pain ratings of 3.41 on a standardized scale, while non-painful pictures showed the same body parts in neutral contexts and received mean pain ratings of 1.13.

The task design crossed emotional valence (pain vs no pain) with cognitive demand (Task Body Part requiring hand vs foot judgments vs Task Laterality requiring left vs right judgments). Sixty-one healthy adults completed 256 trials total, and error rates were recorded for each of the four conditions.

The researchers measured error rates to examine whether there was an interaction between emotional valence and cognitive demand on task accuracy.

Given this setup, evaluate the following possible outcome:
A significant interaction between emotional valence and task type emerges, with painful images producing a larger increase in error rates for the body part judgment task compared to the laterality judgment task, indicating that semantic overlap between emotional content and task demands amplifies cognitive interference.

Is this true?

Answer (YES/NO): NO